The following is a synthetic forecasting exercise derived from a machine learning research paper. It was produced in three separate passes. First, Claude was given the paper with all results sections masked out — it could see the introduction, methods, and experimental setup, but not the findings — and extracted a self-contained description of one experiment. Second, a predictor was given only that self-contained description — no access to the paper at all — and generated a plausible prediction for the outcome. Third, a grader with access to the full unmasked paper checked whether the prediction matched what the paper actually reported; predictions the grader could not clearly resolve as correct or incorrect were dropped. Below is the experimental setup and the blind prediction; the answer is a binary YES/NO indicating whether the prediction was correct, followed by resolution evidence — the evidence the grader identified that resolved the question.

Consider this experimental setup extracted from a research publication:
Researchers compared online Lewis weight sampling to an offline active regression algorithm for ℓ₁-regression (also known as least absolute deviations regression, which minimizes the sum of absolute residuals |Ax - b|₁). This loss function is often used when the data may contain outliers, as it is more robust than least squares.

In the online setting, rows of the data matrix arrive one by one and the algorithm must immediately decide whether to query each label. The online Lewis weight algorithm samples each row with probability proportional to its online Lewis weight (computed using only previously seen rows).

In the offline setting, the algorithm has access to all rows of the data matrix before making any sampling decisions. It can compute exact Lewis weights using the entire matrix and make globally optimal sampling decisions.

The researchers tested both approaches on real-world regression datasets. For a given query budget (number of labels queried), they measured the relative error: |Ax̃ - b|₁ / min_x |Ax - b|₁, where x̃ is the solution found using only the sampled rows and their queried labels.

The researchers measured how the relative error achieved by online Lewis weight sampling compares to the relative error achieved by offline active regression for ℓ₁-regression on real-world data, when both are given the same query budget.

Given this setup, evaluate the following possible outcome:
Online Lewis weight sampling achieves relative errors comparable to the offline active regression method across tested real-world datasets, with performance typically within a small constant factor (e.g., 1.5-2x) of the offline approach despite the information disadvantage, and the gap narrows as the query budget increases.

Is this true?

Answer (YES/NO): YES